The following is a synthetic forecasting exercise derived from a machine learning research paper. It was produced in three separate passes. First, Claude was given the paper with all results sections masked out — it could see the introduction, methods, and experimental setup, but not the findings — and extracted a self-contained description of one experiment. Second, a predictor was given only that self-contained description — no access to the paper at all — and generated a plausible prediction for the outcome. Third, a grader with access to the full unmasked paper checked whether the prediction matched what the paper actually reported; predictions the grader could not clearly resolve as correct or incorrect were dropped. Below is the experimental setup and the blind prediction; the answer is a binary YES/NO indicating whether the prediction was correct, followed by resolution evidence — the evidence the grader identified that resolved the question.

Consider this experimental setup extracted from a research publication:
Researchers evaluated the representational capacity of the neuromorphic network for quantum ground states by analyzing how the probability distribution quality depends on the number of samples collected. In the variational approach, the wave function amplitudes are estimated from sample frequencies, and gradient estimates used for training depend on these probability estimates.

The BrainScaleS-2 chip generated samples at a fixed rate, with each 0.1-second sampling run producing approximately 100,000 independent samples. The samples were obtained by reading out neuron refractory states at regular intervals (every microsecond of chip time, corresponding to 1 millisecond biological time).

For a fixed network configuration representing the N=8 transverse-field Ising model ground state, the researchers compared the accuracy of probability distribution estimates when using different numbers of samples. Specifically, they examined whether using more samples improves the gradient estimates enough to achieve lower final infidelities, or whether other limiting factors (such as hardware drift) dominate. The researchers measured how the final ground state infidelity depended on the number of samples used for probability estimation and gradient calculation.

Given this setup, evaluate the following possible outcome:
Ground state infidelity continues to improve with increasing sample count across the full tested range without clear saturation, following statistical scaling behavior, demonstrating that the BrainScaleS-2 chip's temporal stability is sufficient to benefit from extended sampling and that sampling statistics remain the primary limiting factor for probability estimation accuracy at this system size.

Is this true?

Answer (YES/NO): NO